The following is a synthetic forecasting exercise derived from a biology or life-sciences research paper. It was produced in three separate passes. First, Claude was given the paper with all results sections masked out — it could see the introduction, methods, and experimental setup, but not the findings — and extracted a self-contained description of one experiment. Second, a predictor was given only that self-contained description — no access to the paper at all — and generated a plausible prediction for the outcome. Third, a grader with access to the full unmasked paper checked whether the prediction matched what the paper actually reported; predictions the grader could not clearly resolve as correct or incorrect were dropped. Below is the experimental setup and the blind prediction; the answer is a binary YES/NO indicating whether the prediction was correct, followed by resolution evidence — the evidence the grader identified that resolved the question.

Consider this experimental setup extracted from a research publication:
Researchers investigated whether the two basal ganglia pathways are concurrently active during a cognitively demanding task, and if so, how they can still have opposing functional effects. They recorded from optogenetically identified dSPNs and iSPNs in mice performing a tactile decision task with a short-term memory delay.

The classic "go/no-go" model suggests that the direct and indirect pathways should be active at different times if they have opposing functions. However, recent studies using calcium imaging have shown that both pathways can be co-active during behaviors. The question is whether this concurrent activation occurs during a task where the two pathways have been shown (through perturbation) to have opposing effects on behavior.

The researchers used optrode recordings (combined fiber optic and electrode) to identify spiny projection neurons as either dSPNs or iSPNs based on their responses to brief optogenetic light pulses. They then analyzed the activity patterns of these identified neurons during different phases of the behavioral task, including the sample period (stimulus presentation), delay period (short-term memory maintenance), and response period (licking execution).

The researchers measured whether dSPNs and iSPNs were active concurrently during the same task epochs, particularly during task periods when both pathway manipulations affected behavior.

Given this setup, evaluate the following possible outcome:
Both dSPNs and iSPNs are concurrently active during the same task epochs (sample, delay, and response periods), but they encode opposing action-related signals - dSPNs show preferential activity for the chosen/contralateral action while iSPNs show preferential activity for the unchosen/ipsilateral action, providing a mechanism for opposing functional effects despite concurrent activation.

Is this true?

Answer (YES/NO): NO